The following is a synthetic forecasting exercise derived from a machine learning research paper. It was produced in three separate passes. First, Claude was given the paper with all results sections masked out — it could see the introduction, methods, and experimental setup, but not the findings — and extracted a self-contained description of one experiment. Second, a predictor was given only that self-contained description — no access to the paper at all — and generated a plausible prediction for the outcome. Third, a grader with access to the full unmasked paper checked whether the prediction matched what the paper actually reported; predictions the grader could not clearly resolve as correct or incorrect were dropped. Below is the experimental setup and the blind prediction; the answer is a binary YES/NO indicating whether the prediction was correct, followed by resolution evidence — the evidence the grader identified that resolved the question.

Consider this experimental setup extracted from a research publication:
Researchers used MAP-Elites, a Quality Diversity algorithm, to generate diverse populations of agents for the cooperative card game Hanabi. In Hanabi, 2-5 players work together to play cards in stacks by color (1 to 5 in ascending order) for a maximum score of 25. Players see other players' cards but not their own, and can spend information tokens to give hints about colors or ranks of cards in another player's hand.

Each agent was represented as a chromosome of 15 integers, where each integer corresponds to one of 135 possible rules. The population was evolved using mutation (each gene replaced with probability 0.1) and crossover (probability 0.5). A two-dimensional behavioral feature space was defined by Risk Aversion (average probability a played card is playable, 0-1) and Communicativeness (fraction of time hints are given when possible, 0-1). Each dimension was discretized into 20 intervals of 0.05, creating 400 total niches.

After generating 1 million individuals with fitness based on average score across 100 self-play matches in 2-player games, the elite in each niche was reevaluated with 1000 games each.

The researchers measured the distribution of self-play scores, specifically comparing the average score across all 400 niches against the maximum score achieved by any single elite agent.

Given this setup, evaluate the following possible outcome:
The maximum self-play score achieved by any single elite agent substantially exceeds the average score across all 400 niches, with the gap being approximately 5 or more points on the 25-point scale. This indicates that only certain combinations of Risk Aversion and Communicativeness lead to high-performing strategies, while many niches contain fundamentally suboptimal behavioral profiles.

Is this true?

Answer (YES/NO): YES